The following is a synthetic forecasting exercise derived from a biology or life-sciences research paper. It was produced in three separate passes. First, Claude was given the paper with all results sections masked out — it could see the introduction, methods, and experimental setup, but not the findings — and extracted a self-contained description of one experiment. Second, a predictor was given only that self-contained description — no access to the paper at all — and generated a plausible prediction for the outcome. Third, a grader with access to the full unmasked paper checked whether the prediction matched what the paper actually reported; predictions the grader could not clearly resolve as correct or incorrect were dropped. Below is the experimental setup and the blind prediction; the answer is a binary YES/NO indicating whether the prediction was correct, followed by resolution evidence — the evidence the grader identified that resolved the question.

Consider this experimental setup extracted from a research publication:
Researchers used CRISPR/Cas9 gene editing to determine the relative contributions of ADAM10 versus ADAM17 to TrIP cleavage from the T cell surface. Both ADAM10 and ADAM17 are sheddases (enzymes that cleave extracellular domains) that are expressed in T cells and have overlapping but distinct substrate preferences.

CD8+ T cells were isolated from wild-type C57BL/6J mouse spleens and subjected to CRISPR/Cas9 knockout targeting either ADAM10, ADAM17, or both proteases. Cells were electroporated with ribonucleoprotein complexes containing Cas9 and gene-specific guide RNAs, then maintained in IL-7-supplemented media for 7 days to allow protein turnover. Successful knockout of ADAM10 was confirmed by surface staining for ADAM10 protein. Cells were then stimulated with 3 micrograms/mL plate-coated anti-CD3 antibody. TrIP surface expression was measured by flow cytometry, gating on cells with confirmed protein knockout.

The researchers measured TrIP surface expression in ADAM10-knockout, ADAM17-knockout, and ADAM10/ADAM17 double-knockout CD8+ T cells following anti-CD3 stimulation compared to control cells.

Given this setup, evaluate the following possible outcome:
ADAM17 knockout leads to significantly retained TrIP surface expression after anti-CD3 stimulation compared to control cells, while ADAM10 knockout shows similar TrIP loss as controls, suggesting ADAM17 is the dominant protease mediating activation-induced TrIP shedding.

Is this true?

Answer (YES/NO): NO